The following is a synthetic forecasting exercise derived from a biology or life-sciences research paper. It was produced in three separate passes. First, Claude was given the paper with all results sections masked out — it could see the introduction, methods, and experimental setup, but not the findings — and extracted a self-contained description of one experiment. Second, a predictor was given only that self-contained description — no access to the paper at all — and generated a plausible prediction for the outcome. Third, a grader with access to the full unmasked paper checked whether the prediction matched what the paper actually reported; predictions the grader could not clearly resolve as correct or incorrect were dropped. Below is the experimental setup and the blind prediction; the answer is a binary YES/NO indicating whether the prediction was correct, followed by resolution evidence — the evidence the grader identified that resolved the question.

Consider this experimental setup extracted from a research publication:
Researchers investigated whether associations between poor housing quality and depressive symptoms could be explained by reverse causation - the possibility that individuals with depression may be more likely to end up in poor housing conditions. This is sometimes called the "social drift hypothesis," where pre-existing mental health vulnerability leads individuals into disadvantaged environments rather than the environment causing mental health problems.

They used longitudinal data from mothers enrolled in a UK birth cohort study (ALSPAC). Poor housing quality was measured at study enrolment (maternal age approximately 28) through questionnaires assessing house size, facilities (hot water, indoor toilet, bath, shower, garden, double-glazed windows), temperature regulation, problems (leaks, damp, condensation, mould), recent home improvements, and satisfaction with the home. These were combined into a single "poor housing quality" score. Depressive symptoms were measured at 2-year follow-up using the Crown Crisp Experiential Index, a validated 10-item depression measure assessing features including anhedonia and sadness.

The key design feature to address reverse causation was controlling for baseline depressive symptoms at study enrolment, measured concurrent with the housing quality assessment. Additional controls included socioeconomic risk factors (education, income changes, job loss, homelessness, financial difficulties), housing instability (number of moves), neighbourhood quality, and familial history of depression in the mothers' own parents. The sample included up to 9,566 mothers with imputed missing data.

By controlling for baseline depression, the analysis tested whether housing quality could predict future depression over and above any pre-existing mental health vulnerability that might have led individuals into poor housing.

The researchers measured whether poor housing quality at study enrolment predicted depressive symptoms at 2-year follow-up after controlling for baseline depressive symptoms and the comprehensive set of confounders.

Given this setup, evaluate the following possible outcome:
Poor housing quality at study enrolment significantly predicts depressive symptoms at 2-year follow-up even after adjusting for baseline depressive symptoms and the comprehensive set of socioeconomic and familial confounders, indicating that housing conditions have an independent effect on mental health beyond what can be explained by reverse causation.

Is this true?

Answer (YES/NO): YES